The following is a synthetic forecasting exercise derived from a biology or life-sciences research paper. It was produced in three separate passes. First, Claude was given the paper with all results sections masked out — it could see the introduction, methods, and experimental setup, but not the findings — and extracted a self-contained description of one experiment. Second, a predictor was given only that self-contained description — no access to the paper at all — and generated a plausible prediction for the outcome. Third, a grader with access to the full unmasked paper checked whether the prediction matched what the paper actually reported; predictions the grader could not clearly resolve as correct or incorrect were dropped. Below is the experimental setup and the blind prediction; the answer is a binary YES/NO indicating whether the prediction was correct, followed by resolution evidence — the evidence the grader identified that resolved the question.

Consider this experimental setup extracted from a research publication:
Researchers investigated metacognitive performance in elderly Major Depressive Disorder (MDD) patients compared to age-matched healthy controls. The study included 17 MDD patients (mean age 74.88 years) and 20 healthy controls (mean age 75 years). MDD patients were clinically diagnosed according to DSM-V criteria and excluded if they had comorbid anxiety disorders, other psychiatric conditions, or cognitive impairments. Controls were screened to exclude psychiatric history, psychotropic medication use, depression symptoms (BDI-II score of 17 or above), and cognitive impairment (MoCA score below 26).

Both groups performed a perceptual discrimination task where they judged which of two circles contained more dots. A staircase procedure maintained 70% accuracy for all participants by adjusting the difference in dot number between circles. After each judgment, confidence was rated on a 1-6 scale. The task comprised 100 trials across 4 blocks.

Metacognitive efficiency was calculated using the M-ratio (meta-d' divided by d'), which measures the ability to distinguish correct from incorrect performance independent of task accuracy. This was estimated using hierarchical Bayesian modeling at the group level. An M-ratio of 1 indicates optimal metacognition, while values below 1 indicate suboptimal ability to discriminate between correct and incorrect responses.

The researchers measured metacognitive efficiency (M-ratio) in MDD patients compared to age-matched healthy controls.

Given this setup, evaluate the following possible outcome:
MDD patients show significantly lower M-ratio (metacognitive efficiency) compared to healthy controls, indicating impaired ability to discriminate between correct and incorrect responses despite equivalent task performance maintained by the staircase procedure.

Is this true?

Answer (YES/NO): NO